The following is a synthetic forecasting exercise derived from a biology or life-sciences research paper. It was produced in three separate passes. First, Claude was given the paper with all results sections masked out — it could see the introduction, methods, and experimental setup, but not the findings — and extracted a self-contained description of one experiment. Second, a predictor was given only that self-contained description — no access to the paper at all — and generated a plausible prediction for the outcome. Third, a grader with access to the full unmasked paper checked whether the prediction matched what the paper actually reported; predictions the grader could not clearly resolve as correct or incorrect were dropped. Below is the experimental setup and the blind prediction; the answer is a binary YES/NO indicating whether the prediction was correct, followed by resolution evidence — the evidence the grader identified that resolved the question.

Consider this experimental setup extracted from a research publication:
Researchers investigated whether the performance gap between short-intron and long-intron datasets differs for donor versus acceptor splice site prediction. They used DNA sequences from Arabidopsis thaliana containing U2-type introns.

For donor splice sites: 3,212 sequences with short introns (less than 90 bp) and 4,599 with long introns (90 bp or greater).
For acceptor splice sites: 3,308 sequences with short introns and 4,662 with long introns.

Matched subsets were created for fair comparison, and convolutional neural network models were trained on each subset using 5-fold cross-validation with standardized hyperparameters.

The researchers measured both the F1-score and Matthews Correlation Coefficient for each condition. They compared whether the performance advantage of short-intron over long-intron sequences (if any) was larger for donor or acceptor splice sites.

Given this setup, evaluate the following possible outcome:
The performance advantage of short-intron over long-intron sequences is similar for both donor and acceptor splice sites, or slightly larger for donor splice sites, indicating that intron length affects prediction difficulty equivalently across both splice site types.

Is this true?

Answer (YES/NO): YES